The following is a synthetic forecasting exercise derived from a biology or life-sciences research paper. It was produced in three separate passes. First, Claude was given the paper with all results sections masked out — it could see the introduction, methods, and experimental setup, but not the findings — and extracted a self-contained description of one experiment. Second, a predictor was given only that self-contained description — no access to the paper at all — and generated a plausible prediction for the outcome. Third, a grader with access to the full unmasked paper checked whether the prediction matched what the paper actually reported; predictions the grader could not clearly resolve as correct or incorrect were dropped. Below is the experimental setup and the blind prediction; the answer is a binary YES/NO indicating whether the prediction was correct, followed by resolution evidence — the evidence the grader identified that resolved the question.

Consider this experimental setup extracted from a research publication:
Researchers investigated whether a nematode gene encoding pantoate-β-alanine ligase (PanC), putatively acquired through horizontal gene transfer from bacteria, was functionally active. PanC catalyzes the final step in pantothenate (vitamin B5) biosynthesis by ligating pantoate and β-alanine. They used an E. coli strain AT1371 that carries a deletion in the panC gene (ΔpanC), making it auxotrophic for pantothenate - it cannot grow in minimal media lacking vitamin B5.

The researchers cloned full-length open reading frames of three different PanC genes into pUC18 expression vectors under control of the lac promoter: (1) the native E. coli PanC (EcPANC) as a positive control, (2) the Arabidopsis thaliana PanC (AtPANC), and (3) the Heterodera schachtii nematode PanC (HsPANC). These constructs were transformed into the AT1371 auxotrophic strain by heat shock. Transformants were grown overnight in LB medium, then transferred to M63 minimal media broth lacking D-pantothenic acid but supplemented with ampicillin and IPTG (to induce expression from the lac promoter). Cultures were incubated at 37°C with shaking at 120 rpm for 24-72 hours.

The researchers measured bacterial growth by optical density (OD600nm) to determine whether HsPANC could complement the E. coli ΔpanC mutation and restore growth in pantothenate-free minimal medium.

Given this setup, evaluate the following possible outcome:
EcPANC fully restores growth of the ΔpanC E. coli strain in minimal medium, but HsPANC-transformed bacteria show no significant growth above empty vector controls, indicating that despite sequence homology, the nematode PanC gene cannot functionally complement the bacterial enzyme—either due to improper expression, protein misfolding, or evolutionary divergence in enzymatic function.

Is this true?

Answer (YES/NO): NO